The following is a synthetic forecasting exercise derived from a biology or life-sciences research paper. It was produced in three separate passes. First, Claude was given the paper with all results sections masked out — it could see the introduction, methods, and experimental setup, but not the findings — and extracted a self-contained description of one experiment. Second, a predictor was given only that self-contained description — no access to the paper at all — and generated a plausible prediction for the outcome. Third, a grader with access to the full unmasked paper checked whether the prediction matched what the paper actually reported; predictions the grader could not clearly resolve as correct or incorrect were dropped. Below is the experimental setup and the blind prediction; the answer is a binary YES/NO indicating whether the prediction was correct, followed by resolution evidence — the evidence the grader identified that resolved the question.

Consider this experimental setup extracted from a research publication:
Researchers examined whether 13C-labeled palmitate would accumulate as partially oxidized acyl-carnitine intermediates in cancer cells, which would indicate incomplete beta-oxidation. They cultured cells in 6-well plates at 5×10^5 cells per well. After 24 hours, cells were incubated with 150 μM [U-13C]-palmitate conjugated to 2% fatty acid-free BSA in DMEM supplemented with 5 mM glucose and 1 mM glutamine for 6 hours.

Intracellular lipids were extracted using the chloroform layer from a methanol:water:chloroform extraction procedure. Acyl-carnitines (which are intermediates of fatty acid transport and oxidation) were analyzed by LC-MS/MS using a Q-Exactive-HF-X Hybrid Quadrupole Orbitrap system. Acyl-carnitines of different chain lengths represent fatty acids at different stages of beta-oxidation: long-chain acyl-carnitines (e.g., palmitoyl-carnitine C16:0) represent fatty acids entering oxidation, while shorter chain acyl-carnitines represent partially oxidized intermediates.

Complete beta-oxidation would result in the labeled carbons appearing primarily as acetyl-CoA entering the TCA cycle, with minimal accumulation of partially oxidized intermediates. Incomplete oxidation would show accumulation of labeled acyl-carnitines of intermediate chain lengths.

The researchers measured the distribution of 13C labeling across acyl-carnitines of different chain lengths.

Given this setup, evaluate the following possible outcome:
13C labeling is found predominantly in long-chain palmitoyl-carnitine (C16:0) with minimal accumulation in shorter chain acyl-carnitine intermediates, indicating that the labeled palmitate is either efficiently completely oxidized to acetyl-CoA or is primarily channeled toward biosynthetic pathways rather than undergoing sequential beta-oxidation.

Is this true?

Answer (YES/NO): NO